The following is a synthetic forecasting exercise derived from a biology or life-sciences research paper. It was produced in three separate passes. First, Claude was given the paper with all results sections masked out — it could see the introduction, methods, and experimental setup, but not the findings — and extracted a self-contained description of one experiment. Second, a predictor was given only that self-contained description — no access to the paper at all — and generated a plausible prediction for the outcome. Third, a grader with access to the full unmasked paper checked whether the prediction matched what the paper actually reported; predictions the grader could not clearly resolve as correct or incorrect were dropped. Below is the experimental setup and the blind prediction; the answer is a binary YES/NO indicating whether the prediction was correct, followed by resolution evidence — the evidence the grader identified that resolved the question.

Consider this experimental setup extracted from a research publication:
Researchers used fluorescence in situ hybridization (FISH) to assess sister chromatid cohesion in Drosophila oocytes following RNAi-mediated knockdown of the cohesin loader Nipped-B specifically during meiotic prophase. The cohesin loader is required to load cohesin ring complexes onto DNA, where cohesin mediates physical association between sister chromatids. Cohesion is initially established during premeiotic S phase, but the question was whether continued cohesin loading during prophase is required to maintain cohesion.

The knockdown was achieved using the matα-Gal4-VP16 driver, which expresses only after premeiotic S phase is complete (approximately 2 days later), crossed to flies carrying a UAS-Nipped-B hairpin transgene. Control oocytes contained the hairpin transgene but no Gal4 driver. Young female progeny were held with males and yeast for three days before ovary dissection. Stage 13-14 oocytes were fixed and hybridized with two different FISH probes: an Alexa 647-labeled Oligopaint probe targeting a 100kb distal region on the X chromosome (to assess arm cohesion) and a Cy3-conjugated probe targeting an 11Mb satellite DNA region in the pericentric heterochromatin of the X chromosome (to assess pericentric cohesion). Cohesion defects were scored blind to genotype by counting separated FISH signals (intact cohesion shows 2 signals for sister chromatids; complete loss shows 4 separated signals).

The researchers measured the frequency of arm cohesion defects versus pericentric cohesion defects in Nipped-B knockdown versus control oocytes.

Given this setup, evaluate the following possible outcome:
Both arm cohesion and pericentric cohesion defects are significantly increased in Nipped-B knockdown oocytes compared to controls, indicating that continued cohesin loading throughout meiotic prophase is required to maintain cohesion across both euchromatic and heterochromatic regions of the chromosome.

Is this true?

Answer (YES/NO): NO